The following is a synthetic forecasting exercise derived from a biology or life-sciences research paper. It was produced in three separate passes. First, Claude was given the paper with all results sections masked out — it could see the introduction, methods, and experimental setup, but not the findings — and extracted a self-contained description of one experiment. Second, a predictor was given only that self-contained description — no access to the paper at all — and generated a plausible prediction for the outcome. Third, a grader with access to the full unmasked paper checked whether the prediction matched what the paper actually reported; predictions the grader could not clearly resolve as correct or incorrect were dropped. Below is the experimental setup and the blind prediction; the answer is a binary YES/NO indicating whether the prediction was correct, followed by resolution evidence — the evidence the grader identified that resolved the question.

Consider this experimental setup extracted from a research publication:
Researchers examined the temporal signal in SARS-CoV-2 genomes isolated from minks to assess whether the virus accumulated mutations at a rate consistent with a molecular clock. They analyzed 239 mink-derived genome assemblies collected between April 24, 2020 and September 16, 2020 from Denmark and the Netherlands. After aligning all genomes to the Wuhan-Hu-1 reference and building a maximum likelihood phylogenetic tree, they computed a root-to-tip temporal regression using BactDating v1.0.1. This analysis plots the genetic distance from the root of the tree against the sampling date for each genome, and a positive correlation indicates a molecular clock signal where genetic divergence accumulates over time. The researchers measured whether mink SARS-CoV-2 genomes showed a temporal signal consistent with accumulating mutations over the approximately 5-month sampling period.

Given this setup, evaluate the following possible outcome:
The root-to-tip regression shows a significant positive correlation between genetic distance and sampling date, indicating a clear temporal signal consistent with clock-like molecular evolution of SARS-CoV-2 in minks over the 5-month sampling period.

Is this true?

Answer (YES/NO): YES